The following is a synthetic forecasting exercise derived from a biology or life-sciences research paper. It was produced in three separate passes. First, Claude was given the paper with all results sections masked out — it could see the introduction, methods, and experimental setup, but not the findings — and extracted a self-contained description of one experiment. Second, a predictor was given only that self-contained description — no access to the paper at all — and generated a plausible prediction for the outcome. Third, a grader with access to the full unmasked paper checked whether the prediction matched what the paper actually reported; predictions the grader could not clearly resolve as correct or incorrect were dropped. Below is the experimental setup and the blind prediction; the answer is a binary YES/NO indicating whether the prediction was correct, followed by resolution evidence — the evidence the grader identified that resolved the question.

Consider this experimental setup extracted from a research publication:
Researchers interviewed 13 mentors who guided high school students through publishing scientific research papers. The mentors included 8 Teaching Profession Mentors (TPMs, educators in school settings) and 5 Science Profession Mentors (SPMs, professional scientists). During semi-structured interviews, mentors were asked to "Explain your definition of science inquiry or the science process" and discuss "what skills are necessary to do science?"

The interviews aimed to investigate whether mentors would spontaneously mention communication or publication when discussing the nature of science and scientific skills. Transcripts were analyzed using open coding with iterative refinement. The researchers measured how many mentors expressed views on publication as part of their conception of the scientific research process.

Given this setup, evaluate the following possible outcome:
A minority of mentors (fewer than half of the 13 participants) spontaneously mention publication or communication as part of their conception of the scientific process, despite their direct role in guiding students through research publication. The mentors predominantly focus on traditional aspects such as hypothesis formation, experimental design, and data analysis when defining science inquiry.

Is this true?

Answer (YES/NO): YES